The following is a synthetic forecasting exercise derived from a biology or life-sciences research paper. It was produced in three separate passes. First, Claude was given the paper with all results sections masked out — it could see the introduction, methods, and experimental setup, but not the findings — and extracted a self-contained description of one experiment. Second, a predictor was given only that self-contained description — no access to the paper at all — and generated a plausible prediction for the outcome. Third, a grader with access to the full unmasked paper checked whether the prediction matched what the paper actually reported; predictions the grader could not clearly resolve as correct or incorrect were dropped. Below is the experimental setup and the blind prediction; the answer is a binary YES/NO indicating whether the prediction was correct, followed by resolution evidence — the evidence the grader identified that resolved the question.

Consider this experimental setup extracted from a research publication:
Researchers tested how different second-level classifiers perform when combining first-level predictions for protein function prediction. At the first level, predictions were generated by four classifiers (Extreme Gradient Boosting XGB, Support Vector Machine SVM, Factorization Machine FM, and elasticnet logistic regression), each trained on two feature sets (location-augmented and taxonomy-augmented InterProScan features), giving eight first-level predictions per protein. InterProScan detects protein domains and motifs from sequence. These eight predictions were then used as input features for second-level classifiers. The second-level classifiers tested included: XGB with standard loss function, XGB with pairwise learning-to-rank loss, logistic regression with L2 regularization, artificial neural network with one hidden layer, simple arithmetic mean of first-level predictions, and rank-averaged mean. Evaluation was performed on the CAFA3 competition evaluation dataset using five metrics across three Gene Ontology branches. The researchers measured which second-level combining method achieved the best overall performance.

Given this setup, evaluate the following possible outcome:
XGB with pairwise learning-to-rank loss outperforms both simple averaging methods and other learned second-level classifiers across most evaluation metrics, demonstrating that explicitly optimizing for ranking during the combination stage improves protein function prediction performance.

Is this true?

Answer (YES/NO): NO